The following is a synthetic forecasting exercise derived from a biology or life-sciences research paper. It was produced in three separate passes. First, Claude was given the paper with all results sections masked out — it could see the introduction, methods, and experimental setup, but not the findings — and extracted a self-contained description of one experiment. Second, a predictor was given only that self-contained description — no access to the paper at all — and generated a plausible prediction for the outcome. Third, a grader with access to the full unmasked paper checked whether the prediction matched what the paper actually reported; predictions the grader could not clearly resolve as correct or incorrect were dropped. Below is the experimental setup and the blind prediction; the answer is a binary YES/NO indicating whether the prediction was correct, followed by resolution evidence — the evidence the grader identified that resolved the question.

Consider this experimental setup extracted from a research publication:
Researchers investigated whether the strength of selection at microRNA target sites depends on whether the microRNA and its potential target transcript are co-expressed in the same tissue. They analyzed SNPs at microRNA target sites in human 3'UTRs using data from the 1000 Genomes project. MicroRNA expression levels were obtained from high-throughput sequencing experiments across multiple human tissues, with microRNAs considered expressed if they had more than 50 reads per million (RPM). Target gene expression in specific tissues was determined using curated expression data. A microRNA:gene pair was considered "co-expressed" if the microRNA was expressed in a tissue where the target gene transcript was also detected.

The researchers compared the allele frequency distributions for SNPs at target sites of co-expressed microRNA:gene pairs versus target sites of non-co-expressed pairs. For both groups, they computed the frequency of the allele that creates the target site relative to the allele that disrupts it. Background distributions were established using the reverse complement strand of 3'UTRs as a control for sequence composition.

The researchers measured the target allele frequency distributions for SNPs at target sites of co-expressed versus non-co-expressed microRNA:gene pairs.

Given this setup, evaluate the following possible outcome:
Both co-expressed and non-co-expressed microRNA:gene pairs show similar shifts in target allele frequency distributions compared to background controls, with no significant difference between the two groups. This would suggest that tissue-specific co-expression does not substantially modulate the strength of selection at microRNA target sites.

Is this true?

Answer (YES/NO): NO